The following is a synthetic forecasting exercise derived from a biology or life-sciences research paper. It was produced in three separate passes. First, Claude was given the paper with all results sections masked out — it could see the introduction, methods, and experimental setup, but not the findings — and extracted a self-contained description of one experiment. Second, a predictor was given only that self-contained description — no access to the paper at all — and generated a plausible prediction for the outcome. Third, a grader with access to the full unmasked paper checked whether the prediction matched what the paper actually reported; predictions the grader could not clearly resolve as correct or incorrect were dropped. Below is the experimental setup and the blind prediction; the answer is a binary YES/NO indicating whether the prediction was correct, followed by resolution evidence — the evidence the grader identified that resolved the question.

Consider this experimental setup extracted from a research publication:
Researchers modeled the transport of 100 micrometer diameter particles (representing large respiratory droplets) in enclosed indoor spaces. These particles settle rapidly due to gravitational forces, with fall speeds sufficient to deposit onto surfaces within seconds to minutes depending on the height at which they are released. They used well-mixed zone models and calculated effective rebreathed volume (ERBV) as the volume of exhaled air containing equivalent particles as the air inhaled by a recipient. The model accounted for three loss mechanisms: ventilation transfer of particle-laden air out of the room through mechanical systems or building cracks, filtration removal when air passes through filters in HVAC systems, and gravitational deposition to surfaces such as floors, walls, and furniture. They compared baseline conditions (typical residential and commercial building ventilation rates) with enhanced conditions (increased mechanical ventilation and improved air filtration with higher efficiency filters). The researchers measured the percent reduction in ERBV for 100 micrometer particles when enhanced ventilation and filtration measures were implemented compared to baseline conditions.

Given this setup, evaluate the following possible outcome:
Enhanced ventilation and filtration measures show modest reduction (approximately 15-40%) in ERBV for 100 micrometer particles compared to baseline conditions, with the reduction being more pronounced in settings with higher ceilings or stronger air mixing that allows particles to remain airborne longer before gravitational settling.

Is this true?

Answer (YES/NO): NO